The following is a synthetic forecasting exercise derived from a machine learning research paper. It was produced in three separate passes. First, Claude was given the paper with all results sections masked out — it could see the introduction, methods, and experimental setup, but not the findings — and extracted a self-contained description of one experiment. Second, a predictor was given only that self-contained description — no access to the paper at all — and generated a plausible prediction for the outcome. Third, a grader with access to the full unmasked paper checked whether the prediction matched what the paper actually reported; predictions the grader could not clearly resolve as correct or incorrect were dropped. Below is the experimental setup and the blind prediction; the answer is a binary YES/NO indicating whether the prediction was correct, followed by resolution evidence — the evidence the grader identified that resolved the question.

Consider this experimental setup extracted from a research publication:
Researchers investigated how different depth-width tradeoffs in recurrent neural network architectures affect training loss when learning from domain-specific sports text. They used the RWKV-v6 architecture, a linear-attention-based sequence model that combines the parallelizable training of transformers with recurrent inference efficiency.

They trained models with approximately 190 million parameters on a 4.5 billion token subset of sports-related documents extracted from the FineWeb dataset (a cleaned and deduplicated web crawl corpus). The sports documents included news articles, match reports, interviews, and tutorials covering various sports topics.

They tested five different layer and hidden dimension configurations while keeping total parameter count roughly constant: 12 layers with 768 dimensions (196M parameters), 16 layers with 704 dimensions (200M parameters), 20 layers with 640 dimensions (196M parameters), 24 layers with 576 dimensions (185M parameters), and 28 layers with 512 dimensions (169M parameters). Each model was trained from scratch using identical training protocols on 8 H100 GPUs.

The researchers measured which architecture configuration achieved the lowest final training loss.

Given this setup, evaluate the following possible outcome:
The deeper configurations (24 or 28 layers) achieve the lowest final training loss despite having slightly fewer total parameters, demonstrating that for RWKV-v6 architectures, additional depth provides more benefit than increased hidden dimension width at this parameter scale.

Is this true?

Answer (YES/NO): NO